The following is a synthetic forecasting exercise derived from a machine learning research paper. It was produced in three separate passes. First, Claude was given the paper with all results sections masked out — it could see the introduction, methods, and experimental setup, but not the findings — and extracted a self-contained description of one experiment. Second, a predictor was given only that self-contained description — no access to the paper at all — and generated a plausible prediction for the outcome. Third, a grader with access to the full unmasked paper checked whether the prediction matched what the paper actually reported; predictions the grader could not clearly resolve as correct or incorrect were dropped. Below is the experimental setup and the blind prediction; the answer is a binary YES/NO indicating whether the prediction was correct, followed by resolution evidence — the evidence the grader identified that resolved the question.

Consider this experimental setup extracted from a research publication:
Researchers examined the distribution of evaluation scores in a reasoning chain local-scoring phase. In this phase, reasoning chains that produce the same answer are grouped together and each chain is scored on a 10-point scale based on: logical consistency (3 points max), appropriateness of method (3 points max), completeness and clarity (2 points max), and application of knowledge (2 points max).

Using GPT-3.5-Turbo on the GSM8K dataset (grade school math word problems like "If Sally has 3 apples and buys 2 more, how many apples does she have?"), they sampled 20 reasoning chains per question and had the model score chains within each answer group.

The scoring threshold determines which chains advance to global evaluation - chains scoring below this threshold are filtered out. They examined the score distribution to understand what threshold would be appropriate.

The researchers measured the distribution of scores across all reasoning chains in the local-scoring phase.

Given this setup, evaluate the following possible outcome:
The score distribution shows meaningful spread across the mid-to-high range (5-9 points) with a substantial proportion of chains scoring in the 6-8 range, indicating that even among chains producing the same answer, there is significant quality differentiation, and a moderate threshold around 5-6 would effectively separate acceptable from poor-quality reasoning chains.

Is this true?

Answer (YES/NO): NO